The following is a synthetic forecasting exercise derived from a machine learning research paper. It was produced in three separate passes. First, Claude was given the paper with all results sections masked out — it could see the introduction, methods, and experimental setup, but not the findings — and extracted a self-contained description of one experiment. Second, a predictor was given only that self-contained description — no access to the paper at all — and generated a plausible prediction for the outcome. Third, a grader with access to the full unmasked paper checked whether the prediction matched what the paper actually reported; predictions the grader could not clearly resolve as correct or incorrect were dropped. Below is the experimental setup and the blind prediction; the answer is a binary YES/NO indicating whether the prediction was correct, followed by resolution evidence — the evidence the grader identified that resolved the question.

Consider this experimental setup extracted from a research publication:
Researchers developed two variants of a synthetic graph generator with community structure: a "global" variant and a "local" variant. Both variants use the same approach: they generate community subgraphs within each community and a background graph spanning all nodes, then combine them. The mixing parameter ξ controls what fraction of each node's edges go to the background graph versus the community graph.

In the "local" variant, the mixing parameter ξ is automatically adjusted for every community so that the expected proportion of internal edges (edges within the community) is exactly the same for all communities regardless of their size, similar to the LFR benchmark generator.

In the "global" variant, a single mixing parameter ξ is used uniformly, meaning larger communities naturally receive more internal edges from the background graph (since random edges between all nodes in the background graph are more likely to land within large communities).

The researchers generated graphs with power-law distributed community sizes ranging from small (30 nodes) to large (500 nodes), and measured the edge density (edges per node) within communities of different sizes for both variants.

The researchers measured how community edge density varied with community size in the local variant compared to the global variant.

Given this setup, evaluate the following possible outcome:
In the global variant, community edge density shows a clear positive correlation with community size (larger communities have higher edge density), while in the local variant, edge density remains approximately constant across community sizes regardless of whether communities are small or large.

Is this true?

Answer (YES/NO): NO